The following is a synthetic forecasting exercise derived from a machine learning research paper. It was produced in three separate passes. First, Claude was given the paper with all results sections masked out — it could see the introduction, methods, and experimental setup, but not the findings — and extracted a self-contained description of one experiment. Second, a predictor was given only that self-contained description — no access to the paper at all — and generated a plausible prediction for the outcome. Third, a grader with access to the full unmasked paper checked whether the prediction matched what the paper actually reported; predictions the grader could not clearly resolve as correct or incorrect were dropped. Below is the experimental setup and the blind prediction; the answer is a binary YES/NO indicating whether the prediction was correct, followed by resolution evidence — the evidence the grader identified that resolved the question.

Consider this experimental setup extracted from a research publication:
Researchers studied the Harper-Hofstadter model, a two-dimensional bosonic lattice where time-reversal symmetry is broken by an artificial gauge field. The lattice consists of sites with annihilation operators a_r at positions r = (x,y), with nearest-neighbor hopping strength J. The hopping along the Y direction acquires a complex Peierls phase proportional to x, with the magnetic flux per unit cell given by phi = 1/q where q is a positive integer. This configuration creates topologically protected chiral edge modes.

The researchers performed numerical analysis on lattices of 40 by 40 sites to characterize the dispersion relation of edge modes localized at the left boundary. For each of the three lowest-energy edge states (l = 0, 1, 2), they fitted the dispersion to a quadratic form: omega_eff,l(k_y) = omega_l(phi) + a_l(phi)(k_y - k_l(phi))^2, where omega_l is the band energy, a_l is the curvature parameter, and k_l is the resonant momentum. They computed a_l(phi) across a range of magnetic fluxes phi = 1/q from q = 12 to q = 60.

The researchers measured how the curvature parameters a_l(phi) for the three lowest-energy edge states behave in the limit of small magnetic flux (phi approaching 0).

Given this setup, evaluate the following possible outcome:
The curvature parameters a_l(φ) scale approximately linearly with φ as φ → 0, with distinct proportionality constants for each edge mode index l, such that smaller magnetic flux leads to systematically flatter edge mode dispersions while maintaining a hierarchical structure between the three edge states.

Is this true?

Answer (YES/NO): NO